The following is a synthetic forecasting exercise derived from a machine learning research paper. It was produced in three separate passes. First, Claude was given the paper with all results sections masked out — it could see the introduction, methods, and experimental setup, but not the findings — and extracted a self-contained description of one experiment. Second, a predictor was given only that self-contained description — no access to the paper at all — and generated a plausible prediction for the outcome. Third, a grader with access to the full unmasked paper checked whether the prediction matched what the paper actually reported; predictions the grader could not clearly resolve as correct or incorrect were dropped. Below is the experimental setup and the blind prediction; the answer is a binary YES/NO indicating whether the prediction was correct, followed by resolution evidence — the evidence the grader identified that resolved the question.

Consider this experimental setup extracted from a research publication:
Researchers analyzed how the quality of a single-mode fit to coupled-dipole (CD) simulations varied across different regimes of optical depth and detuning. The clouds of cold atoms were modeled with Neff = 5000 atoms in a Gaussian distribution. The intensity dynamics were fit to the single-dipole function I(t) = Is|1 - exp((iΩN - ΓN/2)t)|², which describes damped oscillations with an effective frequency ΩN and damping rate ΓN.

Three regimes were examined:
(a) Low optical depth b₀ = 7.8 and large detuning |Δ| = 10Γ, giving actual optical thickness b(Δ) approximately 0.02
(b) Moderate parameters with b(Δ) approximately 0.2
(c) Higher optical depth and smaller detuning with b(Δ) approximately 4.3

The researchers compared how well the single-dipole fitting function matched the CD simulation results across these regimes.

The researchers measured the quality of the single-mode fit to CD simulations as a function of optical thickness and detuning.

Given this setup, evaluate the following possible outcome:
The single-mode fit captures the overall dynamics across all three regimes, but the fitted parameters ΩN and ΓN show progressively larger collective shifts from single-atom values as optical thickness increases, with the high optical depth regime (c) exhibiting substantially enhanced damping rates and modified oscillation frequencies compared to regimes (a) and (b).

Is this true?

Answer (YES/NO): NO